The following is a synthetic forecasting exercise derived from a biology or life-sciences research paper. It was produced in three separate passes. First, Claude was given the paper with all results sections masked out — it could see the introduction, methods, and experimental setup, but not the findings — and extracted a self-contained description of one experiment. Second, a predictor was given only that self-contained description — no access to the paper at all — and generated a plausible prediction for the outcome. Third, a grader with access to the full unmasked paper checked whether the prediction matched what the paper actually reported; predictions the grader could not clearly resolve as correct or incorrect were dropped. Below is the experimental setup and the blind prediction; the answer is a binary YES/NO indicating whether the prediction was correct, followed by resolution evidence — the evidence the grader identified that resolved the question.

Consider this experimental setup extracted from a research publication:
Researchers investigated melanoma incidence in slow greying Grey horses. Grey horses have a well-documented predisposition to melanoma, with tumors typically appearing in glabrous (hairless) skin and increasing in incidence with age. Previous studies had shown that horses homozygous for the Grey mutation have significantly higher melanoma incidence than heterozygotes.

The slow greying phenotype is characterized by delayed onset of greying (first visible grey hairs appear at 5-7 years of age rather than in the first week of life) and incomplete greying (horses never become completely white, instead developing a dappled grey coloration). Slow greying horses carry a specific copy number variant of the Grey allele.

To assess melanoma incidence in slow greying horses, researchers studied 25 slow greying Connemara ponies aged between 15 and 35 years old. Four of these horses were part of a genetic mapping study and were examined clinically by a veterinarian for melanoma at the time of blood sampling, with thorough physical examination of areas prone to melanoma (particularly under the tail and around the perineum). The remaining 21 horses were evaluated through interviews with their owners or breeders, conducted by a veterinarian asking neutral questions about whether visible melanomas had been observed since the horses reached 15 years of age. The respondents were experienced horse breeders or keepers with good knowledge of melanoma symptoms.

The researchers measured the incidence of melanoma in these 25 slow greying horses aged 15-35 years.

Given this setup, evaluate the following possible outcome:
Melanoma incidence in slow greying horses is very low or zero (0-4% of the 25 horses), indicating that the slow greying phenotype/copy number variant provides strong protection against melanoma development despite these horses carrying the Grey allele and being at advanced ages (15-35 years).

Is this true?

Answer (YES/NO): YES